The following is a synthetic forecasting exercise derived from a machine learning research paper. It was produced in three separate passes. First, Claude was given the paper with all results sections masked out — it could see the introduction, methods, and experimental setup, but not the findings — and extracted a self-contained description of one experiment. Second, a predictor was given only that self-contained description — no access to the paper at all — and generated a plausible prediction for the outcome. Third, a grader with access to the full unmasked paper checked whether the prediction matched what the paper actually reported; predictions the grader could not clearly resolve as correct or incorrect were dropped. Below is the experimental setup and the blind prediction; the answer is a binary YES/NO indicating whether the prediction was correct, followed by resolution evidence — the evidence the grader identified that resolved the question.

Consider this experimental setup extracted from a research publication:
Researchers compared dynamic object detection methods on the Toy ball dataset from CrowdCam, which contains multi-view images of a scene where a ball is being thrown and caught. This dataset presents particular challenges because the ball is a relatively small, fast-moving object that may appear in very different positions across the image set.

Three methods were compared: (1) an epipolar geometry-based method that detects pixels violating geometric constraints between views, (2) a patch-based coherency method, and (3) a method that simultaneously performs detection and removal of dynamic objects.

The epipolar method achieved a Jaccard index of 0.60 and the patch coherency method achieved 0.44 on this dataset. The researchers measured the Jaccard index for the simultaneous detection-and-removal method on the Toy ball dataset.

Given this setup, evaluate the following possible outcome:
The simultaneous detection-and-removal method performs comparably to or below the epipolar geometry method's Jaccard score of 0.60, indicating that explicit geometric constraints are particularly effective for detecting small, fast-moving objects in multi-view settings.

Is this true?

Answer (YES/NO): YES